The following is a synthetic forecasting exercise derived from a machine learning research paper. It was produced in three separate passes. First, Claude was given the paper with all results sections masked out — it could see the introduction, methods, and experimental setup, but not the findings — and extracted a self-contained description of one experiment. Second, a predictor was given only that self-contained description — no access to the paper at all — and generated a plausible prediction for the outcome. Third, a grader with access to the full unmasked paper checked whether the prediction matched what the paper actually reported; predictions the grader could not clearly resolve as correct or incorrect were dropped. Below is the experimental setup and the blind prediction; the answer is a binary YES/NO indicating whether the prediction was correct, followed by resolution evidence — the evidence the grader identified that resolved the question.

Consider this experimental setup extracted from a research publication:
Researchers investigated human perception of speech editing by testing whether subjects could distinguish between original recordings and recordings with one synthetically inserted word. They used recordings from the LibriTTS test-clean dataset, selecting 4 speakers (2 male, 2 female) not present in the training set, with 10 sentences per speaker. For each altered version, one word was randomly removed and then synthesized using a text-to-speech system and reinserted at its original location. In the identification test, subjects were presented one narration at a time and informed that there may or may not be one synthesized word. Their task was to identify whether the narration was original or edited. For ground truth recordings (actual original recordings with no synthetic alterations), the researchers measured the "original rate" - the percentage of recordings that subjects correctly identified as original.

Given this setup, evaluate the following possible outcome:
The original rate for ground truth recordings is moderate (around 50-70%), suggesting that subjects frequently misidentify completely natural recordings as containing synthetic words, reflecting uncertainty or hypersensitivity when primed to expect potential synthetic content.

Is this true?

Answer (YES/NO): NO